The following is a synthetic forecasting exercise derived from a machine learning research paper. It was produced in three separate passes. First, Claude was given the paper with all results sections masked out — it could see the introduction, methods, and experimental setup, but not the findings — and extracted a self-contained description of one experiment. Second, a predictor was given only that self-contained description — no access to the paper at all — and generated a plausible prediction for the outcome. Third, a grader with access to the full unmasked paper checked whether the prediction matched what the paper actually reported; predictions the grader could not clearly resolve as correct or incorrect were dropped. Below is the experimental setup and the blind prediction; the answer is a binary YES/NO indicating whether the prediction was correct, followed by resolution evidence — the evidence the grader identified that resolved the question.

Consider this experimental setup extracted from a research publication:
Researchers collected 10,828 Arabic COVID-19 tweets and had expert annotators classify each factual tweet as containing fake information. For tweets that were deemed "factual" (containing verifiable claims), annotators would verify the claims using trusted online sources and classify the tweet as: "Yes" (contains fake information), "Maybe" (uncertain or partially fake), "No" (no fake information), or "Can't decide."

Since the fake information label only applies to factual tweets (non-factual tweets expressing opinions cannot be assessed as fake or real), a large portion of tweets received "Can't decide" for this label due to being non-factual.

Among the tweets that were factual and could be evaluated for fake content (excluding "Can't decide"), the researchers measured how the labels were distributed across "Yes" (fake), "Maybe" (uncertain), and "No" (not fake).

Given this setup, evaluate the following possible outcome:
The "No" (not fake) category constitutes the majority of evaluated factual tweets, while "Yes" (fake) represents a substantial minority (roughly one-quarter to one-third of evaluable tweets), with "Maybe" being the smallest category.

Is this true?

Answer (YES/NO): NO